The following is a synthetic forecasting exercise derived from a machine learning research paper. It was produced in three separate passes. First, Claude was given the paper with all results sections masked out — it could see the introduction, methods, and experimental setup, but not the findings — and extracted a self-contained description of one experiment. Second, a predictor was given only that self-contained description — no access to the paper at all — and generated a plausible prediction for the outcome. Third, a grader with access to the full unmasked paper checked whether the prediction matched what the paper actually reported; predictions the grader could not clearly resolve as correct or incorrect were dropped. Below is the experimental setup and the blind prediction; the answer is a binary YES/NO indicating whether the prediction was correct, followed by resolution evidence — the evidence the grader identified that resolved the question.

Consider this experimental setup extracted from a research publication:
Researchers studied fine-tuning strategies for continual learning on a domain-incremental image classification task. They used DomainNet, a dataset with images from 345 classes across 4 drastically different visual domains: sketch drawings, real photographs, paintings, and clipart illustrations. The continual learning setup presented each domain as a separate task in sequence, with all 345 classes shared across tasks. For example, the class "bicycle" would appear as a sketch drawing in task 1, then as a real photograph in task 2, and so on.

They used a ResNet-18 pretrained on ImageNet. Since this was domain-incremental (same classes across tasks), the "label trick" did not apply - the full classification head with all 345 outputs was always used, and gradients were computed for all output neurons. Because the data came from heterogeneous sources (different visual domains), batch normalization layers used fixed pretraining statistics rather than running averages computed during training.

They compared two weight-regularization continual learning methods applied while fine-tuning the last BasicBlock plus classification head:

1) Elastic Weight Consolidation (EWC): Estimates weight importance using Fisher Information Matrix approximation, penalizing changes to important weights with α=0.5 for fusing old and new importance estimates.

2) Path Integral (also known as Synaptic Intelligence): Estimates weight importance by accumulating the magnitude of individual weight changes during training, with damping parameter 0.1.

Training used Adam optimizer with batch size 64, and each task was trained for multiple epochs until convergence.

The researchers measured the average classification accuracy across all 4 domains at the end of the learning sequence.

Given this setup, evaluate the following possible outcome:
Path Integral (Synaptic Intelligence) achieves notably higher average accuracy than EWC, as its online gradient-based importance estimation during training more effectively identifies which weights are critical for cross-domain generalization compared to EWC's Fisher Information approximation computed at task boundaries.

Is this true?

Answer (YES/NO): YES